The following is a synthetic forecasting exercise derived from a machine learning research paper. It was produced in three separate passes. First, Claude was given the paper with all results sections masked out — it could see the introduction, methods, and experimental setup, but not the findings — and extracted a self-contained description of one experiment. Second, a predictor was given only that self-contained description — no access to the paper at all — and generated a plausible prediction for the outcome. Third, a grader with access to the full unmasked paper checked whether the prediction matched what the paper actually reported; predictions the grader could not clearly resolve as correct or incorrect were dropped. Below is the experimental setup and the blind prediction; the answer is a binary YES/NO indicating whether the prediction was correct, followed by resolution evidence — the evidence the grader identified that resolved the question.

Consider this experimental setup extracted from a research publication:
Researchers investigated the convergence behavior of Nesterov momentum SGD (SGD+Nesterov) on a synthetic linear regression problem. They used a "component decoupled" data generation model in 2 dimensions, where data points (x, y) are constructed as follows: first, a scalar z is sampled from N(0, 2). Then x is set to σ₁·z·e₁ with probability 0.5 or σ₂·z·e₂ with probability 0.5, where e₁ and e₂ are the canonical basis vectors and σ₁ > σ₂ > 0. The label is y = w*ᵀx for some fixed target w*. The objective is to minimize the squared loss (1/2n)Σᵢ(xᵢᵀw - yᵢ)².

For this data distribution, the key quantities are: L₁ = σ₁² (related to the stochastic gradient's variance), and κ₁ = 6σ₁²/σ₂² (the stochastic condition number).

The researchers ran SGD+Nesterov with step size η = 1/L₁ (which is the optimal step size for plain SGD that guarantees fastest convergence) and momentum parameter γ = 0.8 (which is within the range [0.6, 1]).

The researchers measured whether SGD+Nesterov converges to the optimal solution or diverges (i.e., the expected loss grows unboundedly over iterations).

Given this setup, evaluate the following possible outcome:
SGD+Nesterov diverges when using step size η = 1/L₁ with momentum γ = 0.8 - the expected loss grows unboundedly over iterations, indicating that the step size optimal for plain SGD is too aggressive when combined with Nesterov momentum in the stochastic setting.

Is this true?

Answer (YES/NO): YES